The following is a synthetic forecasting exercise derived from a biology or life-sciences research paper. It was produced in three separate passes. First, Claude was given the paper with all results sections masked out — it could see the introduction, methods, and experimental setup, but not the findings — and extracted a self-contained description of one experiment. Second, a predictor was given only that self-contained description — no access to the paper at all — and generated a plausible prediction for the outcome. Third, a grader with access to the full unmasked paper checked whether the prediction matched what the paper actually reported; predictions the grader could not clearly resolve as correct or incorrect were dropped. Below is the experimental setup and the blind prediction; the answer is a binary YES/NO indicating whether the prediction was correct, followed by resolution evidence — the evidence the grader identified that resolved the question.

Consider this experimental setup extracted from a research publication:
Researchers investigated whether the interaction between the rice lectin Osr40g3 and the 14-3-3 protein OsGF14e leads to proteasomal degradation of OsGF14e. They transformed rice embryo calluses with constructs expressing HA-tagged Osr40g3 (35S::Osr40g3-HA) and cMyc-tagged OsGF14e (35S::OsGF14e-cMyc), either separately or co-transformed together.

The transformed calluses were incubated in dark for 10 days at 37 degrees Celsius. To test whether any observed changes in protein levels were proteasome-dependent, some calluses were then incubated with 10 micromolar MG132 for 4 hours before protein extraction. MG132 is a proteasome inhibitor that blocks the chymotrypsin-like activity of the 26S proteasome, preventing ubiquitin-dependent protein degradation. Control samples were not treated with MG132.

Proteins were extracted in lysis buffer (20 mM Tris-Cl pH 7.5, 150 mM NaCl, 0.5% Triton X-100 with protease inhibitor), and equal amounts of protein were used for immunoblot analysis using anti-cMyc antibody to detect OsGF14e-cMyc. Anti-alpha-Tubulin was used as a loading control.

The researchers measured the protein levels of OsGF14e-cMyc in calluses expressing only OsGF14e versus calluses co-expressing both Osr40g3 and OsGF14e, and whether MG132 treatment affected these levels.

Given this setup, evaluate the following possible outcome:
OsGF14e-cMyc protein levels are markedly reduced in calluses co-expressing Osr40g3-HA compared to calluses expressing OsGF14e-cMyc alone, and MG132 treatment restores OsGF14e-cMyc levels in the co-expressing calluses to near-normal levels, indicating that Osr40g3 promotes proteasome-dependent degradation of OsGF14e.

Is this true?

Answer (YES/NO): YES